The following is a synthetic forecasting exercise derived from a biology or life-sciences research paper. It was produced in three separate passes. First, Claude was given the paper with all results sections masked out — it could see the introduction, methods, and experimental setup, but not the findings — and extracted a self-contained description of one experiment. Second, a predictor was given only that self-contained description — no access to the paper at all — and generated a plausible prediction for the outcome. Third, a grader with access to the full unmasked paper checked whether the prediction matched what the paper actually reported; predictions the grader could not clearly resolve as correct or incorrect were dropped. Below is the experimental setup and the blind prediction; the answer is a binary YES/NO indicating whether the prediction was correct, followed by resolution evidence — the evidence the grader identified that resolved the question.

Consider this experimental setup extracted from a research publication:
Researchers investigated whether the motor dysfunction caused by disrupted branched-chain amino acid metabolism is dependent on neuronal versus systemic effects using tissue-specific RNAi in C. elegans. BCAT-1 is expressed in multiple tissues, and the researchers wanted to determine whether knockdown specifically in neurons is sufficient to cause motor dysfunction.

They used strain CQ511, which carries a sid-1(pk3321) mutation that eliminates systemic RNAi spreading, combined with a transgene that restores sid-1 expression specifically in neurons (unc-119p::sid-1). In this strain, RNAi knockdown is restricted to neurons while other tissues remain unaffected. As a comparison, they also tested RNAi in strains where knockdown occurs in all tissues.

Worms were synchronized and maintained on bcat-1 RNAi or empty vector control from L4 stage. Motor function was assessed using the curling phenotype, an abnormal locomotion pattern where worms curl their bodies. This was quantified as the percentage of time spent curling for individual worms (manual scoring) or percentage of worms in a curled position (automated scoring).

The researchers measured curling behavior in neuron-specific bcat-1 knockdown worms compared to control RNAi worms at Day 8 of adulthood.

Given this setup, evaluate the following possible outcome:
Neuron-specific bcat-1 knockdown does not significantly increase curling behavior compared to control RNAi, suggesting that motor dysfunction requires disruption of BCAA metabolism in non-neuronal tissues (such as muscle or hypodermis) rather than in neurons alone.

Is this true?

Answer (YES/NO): NO